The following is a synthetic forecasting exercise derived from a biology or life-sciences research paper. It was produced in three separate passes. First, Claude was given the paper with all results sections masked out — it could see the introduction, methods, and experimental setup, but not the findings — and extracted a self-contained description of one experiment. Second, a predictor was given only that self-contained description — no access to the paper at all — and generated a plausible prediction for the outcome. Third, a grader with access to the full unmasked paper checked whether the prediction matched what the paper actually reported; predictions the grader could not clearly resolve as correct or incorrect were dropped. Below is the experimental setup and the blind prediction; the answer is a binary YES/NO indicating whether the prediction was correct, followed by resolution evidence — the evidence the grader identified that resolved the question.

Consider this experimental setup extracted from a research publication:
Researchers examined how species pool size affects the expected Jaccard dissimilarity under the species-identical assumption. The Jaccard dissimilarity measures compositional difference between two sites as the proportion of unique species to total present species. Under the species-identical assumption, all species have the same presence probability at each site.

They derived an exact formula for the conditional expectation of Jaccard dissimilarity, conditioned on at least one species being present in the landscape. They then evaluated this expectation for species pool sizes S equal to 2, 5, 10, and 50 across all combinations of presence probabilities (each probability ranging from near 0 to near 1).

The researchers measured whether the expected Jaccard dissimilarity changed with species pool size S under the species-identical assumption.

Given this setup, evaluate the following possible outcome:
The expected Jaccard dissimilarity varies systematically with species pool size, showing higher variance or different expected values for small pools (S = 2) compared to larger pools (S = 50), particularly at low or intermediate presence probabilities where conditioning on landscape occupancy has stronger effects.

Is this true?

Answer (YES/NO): NO